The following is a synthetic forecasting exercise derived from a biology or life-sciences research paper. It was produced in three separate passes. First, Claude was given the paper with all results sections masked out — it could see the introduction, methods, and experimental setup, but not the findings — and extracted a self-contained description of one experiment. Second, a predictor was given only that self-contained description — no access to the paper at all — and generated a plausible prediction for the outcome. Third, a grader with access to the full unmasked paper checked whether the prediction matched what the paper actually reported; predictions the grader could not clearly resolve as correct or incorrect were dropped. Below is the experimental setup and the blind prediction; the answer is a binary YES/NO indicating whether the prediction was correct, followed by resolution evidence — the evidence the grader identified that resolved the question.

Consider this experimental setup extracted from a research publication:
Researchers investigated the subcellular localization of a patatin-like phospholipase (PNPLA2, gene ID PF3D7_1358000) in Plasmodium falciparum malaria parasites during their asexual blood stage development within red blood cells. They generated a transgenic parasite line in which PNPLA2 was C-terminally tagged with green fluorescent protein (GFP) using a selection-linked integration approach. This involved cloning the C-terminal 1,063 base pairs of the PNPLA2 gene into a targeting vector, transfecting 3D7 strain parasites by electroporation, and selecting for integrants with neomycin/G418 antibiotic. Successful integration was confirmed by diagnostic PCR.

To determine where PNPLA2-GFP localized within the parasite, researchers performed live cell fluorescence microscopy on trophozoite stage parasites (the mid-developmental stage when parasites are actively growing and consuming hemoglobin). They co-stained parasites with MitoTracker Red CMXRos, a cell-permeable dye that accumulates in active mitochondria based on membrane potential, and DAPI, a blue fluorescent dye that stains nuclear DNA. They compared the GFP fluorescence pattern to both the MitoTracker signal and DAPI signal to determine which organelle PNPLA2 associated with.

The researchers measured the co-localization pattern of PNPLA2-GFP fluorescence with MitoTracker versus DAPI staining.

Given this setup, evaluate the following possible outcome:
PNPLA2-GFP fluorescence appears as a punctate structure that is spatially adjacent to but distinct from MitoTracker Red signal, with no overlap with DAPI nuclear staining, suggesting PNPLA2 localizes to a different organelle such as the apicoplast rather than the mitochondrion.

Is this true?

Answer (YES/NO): NO